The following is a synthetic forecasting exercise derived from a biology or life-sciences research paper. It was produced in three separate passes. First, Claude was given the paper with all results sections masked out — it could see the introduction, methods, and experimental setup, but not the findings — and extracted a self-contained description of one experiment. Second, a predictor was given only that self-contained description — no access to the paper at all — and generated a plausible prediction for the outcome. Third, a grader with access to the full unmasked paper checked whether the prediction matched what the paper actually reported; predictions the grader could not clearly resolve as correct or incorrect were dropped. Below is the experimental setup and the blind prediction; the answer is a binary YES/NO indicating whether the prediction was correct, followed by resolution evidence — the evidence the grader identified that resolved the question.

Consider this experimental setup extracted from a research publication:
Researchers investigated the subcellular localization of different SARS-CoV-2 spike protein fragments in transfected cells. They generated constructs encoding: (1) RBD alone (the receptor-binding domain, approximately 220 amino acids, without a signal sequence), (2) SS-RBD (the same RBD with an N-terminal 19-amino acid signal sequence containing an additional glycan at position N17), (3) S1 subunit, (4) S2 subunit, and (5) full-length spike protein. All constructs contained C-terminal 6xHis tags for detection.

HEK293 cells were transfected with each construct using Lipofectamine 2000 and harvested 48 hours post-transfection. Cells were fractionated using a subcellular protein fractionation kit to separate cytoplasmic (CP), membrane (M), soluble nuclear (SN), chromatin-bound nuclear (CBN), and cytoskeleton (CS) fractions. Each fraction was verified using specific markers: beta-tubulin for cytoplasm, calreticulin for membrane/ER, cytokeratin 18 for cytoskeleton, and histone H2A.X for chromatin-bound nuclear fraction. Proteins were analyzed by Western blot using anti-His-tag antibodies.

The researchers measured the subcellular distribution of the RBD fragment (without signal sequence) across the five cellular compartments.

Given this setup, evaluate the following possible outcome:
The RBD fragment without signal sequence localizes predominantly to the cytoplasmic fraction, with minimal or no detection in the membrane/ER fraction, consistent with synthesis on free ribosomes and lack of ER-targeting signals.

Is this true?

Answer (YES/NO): NO